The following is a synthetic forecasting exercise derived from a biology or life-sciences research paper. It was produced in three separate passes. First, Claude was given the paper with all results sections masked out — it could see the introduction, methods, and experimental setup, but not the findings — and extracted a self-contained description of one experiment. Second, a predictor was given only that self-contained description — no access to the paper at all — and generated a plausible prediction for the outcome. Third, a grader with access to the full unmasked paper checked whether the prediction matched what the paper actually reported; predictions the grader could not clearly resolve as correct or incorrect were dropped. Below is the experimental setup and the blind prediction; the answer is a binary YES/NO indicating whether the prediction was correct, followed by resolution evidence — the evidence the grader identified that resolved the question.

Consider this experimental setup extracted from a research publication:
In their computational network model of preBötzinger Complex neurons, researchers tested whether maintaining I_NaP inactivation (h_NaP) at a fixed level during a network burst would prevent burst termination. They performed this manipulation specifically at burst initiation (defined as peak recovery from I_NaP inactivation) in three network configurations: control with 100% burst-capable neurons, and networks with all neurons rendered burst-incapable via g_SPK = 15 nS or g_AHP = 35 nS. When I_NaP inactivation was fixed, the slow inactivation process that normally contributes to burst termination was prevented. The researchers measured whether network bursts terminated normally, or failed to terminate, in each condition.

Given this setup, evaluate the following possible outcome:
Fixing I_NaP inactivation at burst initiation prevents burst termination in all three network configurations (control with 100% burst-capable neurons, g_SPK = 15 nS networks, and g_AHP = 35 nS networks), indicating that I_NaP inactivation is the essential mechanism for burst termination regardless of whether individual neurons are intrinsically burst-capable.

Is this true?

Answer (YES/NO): NO